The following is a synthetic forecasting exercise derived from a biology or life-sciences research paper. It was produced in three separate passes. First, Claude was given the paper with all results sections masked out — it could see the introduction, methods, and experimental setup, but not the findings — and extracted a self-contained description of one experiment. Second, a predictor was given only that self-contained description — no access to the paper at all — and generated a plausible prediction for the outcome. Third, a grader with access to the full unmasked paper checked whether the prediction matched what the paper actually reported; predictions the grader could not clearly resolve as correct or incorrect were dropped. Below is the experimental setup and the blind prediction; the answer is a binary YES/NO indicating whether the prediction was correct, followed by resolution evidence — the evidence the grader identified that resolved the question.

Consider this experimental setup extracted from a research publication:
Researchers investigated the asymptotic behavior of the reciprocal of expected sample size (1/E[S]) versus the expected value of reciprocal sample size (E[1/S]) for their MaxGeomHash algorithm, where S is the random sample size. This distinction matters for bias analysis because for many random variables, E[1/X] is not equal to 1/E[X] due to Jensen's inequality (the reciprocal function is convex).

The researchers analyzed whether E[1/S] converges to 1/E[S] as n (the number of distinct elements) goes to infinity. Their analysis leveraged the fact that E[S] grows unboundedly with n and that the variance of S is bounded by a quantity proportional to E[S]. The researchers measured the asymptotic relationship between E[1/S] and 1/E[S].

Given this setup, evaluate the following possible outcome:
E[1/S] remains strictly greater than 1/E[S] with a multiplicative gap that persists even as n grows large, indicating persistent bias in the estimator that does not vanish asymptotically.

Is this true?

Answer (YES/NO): NO